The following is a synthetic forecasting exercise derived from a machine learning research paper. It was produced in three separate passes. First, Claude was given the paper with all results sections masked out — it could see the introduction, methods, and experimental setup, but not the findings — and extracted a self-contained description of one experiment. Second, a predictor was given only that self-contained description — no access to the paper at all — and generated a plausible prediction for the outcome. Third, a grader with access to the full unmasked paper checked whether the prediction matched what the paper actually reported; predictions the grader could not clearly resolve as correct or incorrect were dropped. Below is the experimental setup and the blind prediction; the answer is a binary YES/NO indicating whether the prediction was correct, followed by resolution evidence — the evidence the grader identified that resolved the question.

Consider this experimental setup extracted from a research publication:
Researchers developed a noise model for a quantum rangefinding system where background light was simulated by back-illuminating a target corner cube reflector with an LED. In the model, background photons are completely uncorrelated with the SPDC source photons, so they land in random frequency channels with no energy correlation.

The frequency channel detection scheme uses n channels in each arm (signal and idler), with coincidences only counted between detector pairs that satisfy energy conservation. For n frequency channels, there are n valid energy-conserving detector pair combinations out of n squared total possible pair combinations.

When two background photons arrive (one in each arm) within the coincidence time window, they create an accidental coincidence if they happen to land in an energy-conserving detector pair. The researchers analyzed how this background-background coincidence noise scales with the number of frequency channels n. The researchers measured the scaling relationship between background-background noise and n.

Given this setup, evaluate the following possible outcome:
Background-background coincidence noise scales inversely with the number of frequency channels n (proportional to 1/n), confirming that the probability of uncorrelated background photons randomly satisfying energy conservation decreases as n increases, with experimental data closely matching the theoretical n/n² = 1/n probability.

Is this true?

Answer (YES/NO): YES